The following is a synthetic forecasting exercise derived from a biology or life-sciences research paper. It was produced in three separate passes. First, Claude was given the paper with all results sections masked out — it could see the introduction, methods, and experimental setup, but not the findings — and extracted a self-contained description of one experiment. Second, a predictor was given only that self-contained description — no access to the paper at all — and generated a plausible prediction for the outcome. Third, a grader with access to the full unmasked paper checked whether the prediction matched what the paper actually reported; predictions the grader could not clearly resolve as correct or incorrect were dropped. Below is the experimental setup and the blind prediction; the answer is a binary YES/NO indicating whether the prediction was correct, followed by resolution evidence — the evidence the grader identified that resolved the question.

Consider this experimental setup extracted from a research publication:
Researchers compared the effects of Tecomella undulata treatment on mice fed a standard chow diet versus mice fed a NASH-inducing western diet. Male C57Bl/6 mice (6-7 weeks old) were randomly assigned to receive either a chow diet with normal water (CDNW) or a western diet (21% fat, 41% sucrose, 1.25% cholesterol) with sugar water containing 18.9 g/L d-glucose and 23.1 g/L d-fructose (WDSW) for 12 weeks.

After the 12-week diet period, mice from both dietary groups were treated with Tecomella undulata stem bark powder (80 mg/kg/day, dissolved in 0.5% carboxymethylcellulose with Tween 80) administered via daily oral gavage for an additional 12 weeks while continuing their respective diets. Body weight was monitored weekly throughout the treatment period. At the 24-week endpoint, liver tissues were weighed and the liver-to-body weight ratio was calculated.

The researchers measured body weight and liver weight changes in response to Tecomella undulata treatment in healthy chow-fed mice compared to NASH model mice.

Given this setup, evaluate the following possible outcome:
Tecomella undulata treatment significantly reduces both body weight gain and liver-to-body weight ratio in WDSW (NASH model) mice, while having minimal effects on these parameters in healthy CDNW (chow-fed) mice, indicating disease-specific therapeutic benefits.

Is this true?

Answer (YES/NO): YES